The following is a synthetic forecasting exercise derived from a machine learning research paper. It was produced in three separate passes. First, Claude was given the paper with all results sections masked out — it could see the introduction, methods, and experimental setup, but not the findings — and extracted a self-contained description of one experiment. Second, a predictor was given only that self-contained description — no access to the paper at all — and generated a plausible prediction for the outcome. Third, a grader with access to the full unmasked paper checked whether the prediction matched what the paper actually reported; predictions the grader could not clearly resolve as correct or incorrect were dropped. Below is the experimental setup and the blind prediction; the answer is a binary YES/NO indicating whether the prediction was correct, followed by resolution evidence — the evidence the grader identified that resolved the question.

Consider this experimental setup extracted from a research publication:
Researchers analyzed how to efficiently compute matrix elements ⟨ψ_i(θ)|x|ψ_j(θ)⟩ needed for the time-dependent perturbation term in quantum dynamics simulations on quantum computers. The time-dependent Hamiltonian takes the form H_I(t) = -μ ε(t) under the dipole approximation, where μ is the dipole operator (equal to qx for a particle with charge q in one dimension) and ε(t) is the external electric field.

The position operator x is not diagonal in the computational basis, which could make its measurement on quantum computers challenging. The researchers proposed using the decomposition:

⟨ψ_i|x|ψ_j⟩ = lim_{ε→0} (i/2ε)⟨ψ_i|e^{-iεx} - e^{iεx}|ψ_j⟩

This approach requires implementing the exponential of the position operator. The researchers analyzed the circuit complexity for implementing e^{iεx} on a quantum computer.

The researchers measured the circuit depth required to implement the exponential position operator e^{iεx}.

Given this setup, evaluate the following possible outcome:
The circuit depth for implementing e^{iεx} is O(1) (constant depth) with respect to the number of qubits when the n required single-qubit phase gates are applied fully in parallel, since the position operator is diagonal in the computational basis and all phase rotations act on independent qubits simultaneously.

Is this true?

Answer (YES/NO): NO